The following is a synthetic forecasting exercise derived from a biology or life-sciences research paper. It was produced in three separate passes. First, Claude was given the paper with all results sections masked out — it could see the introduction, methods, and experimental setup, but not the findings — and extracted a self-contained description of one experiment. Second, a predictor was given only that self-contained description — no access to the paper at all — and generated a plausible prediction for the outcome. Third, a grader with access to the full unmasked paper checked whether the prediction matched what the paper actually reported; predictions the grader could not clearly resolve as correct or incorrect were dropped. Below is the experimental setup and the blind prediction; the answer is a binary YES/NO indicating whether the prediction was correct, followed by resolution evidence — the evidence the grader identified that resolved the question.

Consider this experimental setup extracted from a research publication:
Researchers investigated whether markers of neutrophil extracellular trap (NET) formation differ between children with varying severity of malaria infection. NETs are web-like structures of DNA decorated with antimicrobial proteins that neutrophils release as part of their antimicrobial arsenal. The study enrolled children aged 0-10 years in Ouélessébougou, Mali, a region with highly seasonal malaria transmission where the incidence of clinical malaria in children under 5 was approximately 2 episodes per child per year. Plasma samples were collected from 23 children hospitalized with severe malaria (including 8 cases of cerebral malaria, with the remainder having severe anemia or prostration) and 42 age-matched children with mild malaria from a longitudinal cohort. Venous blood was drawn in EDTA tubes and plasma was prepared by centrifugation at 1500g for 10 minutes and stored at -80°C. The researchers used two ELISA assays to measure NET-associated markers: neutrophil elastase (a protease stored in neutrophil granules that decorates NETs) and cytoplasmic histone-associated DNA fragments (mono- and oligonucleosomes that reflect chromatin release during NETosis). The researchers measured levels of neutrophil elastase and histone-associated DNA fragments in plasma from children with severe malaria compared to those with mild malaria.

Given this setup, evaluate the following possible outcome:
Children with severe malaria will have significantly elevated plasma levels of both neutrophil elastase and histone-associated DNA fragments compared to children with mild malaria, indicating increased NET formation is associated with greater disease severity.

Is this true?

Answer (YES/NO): YES